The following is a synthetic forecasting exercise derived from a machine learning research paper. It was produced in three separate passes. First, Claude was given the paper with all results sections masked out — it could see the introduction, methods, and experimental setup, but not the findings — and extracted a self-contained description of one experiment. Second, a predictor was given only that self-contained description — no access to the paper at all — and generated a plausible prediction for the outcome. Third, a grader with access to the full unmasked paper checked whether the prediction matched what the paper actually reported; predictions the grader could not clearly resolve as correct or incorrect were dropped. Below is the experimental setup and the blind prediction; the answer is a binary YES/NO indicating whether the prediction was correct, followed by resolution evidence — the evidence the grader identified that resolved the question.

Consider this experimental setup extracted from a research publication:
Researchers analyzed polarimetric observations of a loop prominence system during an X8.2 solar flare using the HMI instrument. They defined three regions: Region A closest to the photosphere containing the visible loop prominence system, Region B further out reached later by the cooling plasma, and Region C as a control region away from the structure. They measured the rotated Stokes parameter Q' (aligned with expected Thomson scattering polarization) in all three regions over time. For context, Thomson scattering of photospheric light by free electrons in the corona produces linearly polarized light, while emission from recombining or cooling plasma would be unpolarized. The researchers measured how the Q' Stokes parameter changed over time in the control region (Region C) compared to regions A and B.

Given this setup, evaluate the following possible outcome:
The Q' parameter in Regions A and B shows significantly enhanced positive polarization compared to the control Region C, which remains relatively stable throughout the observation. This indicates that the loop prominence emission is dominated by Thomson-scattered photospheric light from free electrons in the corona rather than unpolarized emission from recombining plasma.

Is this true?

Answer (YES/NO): NO